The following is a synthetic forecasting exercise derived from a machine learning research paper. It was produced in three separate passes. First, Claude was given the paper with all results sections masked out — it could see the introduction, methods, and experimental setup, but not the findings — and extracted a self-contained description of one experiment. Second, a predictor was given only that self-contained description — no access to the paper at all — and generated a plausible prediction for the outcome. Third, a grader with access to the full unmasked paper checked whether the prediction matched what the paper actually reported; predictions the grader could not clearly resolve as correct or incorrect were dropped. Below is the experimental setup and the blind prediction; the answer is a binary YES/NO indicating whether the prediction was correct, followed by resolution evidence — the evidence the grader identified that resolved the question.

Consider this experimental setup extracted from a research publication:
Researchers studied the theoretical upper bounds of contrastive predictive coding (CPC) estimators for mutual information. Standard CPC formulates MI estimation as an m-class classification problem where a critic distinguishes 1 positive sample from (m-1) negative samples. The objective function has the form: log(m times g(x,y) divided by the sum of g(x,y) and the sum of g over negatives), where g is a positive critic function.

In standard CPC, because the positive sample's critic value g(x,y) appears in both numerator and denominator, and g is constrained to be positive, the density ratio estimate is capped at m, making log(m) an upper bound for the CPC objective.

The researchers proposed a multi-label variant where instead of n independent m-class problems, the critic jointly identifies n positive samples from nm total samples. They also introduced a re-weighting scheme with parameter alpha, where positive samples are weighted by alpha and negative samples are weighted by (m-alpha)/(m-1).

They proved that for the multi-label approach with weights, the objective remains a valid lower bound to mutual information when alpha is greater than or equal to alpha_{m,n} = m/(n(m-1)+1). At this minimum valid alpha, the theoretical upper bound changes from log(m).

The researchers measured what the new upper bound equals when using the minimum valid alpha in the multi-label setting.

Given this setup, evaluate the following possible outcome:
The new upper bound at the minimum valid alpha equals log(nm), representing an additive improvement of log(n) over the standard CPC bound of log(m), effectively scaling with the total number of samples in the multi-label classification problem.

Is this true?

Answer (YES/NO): NO